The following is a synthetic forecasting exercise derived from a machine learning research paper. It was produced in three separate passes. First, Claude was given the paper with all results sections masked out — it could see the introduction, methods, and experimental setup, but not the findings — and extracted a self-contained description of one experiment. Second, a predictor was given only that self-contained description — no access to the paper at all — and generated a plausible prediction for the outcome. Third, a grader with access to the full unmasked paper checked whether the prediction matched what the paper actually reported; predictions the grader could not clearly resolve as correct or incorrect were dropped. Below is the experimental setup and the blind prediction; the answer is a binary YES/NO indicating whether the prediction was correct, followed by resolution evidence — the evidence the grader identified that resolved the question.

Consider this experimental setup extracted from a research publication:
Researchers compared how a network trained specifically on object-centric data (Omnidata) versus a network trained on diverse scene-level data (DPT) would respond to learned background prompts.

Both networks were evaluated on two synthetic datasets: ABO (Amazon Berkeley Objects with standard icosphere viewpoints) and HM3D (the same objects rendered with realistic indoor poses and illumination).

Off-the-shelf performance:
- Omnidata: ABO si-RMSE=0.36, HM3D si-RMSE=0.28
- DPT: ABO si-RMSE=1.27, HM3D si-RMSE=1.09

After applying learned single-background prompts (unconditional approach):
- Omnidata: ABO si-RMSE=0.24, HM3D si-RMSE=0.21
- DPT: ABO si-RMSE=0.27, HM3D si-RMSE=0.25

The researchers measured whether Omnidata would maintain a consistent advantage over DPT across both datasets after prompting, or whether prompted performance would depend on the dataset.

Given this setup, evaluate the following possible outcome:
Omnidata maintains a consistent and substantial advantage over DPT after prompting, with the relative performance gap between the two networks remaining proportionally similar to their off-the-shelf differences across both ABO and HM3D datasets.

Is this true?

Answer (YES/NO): NO